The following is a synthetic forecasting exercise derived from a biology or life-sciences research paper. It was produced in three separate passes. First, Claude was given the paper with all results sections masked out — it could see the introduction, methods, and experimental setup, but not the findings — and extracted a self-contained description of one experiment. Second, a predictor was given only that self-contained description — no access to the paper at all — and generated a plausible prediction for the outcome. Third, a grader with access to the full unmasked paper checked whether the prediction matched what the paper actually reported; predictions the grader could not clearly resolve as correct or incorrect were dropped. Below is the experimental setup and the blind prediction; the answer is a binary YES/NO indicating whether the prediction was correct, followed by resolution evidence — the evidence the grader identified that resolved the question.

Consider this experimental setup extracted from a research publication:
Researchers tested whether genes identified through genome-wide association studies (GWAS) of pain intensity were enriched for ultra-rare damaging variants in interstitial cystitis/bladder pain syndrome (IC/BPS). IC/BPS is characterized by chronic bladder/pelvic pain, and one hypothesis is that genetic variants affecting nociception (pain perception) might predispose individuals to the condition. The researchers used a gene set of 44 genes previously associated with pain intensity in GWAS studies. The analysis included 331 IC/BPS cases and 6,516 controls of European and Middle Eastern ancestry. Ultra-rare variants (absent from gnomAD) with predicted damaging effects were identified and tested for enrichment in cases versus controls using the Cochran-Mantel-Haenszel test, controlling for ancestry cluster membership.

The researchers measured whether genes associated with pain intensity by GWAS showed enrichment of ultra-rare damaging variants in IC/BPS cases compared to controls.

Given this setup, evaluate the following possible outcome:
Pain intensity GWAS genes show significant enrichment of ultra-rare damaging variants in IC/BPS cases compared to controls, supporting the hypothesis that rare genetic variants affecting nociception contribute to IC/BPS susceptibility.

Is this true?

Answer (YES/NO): NO